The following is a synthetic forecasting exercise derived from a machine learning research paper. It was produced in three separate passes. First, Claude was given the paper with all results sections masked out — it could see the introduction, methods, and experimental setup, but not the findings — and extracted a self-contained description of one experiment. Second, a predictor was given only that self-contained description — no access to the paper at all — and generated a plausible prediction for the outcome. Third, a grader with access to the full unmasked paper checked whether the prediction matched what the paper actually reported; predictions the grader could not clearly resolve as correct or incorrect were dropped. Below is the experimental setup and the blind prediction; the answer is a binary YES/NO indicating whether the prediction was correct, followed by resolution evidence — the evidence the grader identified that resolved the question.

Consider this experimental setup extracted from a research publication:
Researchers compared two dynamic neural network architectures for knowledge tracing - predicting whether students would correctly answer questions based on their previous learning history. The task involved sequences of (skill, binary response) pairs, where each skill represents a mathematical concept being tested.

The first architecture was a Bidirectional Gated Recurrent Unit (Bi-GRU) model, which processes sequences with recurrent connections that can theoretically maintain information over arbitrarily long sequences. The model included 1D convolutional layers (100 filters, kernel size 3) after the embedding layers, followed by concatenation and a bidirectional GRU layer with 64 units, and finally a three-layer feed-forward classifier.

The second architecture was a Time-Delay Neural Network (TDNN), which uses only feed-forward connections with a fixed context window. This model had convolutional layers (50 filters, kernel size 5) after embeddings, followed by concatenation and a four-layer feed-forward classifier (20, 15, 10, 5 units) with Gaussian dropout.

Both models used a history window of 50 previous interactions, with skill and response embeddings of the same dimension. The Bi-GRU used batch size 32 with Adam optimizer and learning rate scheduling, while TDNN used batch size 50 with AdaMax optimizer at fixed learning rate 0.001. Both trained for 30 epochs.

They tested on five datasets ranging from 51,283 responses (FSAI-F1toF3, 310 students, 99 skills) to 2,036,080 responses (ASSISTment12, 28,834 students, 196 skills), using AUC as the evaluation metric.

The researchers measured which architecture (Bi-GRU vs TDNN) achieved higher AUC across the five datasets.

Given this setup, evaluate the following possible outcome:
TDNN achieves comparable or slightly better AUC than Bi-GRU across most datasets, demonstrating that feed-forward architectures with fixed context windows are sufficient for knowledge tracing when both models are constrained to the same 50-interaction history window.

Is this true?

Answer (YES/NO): NO